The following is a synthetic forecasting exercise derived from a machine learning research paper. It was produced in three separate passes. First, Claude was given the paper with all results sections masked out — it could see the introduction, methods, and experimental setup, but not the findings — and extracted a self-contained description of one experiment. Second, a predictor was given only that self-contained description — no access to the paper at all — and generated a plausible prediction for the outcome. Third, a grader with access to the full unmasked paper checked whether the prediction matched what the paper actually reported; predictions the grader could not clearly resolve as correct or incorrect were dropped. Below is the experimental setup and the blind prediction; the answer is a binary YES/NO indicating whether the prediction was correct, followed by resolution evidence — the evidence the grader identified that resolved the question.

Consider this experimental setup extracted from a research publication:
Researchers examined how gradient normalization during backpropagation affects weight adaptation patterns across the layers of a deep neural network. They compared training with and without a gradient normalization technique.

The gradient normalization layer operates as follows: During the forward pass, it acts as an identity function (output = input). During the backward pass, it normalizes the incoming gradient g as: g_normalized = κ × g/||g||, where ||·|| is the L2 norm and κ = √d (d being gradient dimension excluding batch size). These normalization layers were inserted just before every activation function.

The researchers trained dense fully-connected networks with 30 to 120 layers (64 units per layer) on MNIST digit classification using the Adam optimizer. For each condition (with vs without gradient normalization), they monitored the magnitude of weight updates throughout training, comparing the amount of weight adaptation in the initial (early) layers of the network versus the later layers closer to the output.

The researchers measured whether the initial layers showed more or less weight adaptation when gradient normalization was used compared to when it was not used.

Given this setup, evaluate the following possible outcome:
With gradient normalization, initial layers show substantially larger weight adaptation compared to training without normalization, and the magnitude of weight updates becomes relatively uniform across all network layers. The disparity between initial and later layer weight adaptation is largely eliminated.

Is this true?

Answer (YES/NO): YES